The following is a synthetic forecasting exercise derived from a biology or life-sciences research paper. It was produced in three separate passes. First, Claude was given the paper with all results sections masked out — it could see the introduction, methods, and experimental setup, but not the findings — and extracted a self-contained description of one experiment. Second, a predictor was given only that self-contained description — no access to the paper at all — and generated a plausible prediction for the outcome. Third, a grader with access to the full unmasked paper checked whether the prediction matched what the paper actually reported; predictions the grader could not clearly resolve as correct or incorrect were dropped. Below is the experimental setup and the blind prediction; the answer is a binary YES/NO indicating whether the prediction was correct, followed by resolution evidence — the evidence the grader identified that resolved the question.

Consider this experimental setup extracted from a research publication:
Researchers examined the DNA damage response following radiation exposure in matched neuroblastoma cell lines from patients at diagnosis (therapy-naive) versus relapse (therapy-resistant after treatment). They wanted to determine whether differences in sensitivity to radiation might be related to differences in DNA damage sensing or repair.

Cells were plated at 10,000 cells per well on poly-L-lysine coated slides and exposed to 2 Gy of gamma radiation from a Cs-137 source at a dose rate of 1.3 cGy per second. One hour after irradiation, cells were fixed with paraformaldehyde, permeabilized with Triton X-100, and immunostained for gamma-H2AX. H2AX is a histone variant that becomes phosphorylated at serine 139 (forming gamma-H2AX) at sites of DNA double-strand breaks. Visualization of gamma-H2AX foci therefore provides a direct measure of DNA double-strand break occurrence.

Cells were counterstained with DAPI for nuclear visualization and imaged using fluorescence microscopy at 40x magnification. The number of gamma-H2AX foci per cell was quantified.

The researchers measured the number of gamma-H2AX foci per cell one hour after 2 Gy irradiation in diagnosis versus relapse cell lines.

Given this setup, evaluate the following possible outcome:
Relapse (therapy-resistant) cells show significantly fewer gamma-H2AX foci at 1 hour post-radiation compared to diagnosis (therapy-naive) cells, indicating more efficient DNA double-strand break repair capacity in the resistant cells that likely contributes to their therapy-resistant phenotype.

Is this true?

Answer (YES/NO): NO